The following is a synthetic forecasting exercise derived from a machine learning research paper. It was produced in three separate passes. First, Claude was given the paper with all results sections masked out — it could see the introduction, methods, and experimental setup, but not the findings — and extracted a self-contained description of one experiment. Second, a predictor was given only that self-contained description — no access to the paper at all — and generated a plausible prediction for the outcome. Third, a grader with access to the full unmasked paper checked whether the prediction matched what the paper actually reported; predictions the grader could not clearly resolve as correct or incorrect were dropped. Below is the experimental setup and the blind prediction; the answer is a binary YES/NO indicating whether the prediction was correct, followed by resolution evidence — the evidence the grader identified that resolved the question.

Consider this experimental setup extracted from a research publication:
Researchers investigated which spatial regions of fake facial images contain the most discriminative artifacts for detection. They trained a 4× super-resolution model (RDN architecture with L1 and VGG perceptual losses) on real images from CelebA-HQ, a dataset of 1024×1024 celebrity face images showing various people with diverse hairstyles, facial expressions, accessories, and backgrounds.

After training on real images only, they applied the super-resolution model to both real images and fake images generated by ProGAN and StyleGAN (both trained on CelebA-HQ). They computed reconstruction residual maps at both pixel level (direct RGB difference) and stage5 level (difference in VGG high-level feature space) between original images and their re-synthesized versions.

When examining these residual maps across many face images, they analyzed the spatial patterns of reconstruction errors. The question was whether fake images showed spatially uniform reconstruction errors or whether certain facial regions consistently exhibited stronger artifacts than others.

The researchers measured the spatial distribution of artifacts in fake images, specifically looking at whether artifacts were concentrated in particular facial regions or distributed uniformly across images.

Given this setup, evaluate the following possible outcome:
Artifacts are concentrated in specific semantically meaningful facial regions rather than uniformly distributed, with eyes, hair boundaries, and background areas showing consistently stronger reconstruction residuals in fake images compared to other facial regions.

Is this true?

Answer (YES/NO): NO